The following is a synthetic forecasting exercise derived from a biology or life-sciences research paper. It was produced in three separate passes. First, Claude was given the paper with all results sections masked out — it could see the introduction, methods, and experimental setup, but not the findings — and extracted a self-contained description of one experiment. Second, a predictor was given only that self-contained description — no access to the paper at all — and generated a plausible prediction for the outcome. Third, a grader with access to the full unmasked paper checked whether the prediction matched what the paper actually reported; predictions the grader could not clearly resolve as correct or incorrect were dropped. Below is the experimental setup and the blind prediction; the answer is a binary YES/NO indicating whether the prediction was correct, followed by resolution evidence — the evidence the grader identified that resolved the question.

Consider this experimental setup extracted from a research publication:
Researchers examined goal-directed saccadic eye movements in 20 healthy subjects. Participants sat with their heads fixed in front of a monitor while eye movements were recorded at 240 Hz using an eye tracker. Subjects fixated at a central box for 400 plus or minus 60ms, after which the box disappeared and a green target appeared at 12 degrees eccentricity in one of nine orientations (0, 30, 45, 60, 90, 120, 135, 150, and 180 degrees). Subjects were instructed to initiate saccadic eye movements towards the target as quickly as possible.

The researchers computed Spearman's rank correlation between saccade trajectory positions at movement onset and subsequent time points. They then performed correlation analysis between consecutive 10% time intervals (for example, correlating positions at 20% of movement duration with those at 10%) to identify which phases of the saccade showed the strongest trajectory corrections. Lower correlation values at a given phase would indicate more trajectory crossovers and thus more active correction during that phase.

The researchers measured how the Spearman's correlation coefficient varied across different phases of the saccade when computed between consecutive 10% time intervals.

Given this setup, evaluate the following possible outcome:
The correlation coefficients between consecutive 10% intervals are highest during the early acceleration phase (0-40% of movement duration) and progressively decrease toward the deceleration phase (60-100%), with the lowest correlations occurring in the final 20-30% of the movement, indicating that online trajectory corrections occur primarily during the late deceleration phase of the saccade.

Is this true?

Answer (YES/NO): NO